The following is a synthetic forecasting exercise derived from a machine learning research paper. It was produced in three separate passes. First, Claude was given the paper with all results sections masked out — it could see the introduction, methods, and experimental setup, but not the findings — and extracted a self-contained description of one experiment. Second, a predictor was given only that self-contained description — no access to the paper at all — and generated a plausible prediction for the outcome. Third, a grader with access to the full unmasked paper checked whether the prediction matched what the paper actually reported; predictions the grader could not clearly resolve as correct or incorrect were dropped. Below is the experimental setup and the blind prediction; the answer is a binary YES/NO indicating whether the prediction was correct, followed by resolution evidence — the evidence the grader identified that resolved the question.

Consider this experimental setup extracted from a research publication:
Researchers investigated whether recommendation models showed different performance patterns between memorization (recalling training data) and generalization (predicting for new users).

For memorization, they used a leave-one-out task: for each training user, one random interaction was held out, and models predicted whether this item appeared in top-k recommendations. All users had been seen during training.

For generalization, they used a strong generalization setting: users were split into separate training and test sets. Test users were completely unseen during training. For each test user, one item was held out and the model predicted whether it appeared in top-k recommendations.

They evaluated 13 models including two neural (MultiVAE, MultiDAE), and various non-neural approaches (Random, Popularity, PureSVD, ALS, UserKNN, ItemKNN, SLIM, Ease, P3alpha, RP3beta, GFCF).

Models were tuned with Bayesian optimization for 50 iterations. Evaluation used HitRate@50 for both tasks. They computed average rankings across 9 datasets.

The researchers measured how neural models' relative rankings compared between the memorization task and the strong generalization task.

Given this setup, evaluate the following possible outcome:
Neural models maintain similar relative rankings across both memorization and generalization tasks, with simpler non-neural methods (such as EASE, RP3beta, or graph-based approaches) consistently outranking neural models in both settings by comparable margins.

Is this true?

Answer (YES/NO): NO